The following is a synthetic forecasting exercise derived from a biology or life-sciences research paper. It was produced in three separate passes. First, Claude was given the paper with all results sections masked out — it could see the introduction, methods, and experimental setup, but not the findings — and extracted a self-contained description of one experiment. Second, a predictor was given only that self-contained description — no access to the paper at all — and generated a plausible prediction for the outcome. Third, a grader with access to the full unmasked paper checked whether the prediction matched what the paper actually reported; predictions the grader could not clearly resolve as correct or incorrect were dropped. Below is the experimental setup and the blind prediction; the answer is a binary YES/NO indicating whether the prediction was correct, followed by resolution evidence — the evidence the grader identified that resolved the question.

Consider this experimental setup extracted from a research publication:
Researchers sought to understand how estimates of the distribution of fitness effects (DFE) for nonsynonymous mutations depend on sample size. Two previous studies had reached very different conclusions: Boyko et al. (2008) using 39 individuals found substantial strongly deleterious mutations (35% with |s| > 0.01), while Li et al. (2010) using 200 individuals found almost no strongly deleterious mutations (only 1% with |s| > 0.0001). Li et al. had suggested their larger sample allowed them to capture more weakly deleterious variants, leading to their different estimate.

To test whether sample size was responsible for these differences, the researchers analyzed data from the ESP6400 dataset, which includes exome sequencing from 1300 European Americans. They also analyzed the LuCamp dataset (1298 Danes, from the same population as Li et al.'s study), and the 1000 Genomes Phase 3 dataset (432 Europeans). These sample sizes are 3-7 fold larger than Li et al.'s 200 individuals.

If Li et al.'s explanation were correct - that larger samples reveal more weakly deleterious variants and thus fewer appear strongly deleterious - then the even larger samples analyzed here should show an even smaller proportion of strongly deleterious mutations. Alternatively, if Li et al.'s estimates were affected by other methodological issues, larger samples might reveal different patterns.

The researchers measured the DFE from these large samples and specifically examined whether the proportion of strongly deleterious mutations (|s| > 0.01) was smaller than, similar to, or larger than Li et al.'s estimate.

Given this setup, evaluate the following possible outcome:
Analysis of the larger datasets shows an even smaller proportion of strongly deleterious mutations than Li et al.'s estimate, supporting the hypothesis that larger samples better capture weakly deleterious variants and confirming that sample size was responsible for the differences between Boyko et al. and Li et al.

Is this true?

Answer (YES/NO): NO